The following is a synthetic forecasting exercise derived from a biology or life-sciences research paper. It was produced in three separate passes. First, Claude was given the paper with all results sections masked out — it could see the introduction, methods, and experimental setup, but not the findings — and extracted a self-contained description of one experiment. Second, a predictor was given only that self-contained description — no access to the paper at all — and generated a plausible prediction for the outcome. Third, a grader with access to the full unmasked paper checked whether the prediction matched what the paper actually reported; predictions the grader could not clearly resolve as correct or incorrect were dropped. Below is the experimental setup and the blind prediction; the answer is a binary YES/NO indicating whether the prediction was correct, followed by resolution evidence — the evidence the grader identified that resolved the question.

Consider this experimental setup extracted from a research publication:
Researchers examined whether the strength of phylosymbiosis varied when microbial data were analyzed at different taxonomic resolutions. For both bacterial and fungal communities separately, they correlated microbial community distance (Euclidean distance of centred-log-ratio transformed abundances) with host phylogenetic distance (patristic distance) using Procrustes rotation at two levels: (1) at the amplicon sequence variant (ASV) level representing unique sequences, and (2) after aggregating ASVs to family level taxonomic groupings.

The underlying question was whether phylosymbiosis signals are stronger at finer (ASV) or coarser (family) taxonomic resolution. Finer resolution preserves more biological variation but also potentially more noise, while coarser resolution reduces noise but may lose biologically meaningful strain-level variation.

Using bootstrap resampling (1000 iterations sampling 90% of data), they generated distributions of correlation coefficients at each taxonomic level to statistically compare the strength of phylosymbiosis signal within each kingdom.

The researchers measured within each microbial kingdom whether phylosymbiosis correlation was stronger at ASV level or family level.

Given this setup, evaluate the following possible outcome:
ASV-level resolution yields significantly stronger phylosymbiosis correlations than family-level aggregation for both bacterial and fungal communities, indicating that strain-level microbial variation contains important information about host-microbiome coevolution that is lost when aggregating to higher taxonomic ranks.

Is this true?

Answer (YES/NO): NO